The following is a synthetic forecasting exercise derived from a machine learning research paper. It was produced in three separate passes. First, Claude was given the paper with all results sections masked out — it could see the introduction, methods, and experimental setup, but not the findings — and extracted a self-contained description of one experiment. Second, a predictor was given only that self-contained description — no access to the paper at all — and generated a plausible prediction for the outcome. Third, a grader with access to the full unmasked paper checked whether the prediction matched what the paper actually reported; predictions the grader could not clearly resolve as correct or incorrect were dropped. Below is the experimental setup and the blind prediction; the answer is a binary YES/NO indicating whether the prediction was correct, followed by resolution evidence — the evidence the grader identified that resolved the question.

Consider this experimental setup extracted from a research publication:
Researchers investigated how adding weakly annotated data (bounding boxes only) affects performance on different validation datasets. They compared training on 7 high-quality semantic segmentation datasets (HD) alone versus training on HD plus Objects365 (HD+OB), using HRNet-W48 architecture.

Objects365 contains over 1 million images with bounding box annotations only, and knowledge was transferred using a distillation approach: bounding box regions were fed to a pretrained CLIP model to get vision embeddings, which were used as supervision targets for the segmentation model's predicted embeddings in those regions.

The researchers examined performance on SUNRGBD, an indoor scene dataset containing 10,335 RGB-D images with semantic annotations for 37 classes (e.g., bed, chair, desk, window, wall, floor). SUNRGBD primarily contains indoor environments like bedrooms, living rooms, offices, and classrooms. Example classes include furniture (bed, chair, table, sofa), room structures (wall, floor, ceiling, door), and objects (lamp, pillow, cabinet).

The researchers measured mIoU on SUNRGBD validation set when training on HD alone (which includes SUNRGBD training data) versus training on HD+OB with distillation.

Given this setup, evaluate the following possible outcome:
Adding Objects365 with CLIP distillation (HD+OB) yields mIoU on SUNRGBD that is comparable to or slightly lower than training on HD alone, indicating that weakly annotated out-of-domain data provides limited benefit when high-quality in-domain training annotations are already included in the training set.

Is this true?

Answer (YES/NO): NO